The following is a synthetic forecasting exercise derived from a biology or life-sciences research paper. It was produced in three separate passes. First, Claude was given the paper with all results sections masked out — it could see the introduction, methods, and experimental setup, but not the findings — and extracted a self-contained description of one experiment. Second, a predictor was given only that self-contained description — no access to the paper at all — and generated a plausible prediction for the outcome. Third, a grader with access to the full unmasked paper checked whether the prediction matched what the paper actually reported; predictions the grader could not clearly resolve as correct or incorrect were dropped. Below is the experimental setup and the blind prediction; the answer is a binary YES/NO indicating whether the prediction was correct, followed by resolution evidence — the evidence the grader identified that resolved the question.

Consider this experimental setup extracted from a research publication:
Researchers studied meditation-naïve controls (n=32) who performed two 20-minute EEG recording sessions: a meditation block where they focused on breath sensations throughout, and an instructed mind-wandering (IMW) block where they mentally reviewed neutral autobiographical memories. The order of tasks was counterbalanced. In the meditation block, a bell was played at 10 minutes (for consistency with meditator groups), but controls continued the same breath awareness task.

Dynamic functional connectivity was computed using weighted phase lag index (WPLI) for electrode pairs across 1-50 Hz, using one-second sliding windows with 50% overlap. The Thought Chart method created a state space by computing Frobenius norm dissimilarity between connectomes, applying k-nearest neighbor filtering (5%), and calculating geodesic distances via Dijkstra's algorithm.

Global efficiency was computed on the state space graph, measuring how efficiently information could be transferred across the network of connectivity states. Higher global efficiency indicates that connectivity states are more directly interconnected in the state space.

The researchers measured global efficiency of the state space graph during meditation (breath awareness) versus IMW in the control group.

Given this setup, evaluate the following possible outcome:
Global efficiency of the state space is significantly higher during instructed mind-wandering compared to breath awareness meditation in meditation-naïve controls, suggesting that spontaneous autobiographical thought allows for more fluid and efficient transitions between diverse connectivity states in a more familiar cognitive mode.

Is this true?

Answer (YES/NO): NO